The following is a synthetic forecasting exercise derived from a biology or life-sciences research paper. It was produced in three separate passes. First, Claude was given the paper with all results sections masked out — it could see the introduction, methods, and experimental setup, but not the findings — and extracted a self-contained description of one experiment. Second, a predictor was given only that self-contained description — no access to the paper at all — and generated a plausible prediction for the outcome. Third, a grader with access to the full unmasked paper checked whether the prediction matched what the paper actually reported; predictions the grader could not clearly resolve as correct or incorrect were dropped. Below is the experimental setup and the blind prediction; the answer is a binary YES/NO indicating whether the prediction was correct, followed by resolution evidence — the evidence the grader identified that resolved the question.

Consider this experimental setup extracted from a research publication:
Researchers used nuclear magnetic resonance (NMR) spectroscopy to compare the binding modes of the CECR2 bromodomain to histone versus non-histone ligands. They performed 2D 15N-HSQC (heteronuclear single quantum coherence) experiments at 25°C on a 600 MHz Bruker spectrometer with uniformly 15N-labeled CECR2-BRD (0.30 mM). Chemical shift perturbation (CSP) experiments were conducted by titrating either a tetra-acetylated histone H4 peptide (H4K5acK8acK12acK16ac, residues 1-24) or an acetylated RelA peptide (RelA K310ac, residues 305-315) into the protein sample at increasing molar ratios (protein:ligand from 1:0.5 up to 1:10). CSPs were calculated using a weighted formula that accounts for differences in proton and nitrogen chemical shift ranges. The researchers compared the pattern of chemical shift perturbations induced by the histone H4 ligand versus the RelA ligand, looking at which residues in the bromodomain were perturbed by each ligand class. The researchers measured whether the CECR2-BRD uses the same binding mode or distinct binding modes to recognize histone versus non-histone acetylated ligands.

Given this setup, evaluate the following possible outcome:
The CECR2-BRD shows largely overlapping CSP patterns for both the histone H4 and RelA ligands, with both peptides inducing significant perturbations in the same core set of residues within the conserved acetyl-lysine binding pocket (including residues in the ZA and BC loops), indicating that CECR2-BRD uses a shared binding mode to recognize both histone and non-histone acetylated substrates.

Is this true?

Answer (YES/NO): NO